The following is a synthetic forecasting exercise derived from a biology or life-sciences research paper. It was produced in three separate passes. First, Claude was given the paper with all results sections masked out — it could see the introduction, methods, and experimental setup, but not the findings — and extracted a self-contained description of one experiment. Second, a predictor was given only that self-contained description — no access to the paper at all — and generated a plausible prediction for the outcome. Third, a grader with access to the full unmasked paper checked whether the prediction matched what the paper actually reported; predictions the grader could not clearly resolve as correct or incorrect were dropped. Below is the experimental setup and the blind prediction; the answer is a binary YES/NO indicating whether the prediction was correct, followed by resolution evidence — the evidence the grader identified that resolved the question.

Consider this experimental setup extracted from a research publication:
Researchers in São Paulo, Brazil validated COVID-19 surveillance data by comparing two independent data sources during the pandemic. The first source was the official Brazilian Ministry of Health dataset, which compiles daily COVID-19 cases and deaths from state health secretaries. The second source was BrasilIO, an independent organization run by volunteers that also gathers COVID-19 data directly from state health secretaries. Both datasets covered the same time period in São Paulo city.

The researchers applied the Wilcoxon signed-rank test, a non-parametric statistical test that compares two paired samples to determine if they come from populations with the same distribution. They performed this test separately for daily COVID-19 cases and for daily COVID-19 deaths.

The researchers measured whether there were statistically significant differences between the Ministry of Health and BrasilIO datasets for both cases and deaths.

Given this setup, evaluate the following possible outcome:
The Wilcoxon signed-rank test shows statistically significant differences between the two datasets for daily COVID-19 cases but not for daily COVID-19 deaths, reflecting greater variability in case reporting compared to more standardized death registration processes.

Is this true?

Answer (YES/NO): NO